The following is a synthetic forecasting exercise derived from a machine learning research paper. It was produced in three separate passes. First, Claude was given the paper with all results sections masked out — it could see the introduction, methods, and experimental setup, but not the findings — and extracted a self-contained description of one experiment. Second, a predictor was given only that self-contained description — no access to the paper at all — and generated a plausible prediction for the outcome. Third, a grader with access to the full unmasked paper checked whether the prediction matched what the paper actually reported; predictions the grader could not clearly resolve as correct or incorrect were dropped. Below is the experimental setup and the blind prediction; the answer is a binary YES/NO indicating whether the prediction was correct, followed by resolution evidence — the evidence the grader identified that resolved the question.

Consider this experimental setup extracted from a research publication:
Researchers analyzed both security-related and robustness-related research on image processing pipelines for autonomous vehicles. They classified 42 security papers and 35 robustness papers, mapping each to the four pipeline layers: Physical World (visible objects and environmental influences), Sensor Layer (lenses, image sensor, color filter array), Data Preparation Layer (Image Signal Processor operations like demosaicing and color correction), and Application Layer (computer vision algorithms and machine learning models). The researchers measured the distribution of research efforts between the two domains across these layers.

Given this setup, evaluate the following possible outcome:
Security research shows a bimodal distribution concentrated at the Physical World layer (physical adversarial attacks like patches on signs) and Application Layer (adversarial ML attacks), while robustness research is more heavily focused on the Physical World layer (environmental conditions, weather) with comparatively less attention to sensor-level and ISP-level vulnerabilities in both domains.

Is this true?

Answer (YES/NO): NO